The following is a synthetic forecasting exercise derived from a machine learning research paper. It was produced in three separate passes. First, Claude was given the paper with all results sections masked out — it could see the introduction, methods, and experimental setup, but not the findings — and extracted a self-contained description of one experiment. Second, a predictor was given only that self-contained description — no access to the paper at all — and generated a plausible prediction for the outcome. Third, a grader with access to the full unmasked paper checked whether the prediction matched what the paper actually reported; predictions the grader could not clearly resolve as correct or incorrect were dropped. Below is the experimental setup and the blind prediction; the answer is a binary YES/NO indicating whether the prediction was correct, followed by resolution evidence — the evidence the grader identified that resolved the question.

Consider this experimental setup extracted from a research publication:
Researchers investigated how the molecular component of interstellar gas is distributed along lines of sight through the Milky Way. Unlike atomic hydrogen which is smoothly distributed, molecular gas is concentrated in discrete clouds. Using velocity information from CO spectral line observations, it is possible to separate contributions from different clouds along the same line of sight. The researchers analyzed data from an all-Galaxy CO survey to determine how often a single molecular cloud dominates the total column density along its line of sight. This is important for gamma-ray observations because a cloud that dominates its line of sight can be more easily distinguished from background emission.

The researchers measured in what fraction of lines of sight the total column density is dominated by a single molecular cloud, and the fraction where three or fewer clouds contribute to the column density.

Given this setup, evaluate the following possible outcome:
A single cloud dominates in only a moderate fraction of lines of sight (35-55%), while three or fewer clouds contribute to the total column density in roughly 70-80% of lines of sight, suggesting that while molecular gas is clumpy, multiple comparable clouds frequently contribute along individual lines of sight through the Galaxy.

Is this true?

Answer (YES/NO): NO